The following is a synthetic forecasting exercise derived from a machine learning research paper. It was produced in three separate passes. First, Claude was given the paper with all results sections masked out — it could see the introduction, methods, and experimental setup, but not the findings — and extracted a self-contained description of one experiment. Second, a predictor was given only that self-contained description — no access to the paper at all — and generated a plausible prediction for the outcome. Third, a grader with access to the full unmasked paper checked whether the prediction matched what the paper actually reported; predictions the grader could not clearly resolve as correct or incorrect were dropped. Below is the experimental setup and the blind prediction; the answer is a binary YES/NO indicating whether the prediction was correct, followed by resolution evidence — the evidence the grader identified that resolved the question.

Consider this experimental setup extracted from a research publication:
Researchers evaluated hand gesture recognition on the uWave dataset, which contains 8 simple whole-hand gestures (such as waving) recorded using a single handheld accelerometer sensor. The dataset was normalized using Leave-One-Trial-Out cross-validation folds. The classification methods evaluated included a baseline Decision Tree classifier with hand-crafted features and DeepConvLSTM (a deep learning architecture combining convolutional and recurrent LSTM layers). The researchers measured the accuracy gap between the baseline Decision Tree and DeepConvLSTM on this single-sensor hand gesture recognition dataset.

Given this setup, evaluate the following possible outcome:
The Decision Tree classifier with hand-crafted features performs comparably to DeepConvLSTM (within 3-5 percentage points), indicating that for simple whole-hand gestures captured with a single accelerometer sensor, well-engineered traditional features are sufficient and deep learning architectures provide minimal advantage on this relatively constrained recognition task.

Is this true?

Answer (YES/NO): NO